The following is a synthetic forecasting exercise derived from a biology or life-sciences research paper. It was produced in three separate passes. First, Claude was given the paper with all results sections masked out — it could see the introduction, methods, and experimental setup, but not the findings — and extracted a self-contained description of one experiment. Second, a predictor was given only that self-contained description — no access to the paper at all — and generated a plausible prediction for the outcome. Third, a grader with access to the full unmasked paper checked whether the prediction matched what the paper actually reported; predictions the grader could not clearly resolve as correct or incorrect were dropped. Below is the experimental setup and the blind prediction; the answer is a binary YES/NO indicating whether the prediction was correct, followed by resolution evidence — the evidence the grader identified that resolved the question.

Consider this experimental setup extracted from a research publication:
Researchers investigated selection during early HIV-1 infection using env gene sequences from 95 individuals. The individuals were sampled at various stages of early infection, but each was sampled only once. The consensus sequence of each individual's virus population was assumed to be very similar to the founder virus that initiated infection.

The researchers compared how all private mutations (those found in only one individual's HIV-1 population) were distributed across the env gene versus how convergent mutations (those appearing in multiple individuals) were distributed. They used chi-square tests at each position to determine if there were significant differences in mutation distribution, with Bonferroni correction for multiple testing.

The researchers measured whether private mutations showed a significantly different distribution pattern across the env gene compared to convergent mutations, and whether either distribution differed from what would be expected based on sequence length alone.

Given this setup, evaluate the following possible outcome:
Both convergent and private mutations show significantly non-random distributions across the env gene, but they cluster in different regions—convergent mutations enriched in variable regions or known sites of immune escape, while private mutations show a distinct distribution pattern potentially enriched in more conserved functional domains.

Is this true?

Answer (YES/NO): NO